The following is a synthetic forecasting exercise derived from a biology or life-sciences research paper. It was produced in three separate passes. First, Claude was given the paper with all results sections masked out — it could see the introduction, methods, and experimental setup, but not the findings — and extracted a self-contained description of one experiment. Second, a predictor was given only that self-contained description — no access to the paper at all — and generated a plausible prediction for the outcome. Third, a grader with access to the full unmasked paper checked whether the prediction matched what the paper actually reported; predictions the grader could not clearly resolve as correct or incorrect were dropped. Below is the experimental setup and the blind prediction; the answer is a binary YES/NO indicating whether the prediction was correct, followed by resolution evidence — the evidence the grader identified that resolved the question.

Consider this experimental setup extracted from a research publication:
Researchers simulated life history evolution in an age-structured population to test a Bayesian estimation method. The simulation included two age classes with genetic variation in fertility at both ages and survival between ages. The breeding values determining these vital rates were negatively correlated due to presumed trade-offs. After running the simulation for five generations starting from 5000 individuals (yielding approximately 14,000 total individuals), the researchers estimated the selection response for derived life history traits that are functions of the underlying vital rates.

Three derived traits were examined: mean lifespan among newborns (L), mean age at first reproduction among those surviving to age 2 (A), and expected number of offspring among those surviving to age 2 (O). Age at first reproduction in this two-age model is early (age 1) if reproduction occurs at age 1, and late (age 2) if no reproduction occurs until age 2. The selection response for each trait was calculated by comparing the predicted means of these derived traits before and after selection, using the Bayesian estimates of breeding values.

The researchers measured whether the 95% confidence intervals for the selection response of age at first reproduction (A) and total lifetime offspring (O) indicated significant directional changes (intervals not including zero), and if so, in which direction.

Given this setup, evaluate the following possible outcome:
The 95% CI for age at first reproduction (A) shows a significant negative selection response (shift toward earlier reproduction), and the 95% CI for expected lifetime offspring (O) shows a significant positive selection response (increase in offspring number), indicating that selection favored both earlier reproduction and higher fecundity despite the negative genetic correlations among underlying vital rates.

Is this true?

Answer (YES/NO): YES